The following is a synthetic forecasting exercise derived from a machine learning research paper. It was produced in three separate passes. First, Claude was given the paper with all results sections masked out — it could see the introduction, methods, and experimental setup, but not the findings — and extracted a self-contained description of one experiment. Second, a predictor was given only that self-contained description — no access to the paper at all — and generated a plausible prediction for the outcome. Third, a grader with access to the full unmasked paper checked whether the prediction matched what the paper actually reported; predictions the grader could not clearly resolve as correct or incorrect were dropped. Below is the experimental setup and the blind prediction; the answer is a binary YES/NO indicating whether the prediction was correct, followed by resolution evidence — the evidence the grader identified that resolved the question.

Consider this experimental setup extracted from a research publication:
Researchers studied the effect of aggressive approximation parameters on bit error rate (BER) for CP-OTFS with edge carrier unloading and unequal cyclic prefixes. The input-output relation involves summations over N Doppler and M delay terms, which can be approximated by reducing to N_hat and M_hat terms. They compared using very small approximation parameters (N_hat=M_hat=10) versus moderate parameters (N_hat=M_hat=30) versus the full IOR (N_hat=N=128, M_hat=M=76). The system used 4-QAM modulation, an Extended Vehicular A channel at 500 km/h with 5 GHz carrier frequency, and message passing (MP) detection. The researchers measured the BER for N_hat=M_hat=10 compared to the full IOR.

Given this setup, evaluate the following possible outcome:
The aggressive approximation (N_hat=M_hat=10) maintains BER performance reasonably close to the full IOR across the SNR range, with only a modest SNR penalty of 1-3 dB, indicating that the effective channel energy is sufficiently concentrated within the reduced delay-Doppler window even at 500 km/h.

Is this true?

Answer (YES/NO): NO